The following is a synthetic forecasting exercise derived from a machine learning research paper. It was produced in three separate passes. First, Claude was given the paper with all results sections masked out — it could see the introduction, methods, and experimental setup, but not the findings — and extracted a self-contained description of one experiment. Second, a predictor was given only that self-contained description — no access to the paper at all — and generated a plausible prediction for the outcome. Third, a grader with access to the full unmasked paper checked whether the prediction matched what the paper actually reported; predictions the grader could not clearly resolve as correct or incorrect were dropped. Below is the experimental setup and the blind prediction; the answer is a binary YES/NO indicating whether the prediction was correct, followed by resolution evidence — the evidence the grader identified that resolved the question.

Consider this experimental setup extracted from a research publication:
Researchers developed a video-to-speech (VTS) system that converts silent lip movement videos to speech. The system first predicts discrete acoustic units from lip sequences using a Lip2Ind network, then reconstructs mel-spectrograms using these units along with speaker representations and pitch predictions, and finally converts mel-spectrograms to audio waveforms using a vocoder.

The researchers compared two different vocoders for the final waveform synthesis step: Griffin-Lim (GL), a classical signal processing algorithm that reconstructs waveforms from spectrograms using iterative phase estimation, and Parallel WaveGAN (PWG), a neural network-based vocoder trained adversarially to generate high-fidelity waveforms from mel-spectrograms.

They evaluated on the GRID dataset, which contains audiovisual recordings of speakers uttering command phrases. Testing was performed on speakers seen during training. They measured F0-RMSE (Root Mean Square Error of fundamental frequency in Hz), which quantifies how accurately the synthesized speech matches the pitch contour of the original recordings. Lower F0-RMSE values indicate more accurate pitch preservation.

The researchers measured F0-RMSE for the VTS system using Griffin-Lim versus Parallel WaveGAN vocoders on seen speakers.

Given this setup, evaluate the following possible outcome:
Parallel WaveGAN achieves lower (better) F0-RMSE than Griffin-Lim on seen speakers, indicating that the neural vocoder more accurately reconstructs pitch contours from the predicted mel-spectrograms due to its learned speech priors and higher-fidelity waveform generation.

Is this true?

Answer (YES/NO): NO